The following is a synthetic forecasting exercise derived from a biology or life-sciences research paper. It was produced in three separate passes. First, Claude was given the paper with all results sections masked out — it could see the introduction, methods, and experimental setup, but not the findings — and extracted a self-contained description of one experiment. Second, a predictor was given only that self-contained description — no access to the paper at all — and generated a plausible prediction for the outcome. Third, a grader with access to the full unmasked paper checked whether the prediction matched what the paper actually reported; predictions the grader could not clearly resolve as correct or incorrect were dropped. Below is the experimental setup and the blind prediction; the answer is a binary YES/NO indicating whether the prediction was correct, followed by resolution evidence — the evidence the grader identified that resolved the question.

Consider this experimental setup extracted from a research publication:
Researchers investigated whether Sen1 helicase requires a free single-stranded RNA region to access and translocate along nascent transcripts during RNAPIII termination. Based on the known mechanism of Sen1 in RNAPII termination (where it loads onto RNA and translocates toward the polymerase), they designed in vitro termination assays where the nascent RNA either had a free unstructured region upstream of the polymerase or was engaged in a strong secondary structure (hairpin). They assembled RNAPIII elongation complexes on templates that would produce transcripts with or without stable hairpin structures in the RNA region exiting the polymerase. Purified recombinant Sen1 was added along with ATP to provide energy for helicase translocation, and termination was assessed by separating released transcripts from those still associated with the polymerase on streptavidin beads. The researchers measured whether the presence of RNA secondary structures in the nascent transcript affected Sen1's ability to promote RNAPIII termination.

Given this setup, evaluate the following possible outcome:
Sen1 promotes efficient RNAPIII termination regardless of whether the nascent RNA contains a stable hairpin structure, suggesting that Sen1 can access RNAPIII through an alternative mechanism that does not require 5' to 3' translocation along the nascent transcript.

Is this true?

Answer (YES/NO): NO